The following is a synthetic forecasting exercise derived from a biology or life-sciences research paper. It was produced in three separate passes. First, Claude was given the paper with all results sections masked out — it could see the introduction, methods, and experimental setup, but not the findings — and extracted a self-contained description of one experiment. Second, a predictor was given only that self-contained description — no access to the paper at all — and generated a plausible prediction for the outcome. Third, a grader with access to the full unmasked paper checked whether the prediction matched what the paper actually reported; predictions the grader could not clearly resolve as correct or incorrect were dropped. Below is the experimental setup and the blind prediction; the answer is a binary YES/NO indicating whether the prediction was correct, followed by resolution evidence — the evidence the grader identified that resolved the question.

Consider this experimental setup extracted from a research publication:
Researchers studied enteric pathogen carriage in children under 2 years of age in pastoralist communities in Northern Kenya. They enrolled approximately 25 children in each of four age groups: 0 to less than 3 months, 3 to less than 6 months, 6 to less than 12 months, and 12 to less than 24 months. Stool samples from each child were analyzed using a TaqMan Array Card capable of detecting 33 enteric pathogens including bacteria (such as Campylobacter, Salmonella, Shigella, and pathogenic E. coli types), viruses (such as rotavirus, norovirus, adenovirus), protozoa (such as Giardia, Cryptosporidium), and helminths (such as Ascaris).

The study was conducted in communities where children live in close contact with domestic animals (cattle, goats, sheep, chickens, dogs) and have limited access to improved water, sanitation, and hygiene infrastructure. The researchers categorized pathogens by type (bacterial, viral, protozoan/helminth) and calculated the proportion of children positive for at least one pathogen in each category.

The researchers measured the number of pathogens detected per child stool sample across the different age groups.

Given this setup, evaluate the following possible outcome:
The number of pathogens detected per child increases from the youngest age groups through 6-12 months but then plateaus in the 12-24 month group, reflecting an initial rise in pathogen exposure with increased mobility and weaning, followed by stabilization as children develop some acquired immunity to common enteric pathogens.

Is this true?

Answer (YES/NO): NO